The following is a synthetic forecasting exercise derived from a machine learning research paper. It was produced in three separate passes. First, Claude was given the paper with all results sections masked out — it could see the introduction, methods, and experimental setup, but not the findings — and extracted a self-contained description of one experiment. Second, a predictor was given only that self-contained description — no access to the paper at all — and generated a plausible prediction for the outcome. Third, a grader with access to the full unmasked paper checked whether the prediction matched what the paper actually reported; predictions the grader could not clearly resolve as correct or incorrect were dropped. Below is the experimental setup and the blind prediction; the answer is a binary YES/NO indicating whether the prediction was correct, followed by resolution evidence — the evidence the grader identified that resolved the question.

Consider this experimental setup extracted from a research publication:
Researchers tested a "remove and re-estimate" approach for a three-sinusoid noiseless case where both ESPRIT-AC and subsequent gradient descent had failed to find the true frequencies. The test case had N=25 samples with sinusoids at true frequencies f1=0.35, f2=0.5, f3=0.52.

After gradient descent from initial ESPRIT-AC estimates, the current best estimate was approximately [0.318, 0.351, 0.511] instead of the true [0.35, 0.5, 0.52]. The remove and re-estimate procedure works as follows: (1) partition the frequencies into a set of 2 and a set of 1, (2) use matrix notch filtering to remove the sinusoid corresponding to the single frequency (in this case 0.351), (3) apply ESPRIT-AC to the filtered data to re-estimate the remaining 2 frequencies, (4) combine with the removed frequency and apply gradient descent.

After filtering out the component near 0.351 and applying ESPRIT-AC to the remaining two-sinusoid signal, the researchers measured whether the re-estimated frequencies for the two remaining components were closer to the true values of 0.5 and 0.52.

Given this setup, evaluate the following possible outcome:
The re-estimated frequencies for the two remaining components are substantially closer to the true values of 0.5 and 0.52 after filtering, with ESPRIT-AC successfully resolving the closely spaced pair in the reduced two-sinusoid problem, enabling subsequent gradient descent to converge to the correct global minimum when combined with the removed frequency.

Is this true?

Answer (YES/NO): YES